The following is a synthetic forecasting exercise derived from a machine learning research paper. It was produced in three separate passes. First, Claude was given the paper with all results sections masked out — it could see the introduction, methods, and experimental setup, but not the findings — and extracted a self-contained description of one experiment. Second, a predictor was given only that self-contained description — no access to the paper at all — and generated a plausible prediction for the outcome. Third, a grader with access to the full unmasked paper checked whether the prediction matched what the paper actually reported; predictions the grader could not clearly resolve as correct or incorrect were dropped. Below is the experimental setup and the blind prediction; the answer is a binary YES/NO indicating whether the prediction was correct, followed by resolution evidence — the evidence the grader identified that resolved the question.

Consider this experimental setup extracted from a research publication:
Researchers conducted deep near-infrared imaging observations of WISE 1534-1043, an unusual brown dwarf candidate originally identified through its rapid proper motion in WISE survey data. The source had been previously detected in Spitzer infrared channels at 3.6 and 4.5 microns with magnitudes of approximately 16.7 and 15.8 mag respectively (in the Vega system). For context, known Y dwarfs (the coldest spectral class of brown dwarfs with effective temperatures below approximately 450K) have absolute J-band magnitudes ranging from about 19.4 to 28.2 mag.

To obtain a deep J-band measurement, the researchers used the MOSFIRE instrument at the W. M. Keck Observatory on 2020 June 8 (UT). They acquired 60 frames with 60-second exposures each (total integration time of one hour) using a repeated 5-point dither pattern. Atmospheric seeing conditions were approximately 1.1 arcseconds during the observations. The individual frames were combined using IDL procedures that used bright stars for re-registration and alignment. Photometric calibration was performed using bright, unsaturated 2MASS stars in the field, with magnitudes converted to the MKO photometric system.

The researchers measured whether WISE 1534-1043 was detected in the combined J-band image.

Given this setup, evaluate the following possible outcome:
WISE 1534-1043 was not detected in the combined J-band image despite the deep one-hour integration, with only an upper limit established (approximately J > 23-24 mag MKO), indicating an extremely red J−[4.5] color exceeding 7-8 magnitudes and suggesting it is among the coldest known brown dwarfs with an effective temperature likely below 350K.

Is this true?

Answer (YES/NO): NO